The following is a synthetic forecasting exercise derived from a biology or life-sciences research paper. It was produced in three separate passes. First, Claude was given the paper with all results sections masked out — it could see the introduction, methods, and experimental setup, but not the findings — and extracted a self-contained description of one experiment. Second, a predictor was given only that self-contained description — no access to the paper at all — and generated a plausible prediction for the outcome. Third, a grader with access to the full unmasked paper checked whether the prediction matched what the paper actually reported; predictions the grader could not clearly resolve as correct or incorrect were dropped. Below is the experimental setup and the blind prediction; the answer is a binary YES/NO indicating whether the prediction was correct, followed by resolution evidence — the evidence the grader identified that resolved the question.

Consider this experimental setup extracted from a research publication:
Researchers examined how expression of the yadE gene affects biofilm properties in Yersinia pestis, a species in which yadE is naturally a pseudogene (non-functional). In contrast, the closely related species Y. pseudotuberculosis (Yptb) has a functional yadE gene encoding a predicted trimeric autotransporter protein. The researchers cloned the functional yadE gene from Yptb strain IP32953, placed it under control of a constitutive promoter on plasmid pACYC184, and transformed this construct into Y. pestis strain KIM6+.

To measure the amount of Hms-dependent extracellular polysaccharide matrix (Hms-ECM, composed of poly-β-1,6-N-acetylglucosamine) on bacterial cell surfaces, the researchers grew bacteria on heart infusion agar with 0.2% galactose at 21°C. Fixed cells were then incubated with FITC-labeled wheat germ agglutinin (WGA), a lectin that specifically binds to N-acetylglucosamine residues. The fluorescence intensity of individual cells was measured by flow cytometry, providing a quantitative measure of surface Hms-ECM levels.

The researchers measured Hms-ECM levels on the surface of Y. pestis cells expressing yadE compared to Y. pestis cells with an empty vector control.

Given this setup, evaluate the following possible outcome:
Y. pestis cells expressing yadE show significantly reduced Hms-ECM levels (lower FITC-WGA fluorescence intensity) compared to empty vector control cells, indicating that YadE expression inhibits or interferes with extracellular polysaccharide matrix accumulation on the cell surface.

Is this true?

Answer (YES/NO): NO